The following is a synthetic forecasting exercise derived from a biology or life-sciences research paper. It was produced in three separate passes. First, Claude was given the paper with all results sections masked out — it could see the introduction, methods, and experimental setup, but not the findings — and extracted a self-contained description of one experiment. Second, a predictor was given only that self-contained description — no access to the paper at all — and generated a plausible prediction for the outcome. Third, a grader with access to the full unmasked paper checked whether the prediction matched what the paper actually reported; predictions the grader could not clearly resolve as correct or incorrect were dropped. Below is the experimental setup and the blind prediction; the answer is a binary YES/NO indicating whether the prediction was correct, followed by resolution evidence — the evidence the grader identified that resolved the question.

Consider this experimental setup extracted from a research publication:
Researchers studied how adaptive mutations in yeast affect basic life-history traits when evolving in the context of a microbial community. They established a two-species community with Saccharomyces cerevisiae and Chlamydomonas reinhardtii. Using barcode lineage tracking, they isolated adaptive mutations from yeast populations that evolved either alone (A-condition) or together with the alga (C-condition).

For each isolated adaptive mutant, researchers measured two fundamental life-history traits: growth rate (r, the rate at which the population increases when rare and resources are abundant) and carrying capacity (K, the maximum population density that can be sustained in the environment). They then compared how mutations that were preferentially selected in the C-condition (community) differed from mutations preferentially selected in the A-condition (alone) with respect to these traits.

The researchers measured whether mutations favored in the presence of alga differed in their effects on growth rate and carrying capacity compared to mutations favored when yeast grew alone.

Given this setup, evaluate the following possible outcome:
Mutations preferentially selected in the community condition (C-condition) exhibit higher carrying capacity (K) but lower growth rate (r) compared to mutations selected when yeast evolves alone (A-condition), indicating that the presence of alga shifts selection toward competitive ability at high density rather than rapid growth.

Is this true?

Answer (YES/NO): YES